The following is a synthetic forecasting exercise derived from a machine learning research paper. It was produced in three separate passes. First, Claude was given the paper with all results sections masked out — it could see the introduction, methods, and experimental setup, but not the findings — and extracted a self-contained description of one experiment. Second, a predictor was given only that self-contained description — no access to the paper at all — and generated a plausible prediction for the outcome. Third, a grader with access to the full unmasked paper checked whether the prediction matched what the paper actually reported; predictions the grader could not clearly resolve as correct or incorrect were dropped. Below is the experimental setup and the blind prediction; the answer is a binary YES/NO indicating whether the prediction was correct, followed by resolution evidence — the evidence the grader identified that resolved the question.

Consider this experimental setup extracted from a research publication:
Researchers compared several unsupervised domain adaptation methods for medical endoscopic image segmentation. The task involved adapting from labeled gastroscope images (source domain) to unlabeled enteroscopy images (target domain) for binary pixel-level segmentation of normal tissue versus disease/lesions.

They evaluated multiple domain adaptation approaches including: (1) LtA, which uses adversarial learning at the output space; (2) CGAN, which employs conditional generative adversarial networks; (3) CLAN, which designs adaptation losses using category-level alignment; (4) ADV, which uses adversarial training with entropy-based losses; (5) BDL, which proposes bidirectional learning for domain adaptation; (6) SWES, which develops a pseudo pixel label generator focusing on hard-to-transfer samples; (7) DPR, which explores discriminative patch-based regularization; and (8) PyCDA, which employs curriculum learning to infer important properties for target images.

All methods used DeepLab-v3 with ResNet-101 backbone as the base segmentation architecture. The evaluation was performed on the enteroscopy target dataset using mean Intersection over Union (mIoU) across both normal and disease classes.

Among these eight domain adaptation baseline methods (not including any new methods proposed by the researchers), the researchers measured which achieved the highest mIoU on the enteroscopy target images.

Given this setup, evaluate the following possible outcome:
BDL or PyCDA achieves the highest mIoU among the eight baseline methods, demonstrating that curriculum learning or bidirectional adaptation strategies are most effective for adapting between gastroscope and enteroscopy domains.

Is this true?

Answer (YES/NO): YES